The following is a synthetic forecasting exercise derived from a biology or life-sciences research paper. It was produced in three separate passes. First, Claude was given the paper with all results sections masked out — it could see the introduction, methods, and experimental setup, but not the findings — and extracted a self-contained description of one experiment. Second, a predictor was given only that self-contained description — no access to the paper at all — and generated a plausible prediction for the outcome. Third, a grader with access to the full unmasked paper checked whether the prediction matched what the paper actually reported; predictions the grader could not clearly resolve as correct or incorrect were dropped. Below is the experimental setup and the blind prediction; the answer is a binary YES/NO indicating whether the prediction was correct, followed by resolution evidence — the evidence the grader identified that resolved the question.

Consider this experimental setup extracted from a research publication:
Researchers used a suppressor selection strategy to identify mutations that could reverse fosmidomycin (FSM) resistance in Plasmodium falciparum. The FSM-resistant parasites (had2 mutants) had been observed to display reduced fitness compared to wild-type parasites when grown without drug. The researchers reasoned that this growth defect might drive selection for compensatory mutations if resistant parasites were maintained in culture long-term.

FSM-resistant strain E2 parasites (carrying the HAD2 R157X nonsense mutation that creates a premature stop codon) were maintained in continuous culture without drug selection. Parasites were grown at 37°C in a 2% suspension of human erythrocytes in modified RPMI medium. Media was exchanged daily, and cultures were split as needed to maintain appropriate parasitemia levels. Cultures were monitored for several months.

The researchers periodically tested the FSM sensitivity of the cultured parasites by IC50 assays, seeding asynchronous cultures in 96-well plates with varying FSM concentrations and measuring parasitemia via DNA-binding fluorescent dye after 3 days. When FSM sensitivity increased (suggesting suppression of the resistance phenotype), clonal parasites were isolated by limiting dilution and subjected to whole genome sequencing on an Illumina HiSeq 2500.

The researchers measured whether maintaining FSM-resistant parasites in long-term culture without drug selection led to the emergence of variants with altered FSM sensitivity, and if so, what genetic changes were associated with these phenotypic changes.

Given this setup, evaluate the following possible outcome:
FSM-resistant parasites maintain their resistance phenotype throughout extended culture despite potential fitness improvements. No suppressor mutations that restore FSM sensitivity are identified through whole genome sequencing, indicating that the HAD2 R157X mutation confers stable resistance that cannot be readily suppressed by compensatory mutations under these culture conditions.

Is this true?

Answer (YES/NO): NO